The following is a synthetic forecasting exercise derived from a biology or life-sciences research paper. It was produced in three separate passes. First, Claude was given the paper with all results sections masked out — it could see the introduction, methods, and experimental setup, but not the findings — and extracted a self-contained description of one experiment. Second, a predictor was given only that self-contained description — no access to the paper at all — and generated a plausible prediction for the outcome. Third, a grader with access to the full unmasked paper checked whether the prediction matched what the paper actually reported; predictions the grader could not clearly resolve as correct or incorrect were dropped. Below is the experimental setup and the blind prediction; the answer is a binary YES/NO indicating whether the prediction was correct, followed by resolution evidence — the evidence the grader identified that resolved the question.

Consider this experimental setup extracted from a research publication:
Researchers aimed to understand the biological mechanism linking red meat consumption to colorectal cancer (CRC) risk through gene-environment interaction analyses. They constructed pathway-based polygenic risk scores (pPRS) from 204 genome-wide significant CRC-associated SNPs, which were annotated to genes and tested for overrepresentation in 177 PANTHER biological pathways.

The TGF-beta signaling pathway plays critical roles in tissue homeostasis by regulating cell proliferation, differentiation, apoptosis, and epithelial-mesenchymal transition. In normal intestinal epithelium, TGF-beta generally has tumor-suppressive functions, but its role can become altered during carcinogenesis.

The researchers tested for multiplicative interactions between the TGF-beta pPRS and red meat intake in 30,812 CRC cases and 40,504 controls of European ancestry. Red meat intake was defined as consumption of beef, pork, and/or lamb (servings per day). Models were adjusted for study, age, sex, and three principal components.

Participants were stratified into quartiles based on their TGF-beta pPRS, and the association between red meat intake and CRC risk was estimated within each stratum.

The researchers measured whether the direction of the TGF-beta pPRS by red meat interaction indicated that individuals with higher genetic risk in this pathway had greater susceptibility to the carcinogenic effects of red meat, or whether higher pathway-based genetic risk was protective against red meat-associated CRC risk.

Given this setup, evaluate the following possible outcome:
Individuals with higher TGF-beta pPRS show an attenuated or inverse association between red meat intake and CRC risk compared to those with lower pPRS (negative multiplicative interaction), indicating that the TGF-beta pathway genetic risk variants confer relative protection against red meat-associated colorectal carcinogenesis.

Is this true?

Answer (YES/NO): YES